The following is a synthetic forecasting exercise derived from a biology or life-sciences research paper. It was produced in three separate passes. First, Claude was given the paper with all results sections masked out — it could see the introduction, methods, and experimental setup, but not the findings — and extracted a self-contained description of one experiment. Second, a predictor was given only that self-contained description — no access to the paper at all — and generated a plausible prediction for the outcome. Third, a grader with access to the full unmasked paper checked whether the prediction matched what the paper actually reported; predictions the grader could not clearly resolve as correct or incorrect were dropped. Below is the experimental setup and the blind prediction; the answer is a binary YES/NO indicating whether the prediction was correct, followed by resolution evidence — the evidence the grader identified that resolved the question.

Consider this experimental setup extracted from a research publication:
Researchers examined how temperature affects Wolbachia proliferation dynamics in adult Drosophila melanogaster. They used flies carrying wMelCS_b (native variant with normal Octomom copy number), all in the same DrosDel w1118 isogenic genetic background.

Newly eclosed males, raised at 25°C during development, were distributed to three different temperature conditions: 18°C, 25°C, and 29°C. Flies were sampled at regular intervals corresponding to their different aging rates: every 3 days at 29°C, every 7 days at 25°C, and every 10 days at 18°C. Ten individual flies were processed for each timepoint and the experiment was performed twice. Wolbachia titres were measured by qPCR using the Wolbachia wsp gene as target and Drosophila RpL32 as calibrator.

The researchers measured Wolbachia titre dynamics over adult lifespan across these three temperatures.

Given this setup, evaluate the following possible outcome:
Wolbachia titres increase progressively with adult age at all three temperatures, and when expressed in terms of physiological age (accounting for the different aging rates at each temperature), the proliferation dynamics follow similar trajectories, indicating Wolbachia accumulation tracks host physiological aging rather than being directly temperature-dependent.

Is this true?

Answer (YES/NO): NO